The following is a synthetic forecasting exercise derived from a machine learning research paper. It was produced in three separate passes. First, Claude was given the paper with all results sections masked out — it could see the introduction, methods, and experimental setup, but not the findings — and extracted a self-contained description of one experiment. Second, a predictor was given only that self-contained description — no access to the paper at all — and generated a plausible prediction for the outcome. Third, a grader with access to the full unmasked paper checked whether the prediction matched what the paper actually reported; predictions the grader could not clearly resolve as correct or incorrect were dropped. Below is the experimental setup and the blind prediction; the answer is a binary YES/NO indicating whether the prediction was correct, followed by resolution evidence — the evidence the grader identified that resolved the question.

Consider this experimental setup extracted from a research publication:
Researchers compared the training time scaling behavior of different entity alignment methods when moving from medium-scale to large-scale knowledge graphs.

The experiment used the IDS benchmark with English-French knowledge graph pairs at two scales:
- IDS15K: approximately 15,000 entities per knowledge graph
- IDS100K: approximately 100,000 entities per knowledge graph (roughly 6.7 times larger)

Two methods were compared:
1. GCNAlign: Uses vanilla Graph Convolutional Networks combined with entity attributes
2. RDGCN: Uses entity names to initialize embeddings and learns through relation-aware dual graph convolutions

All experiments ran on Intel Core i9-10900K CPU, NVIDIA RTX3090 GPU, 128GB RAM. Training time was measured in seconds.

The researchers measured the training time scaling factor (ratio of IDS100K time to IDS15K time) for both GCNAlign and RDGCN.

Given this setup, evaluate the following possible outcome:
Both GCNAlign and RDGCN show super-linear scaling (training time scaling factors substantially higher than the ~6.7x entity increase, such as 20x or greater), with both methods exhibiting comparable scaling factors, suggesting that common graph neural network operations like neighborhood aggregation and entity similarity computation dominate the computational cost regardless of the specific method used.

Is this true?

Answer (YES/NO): NO